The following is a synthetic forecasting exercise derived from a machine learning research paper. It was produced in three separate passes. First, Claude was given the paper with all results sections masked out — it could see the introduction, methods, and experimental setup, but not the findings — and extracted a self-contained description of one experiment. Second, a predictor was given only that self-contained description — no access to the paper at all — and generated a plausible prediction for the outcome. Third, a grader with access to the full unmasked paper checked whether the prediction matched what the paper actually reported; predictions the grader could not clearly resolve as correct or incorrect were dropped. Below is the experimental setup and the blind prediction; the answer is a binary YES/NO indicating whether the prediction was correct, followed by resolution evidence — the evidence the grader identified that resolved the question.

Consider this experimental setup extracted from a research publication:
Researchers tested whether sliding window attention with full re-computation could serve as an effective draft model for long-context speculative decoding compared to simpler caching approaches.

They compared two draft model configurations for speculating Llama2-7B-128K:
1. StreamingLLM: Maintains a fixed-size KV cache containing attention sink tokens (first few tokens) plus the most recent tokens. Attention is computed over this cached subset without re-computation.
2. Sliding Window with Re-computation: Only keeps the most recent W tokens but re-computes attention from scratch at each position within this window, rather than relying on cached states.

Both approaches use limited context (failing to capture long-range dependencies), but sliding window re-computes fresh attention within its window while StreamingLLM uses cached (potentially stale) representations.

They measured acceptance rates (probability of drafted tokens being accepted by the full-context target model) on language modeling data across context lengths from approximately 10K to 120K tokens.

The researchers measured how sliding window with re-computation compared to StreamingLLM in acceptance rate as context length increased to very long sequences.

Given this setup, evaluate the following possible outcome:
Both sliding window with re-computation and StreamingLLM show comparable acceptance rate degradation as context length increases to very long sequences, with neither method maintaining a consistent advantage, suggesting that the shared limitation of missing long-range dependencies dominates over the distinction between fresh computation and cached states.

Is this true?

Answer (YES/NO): YES